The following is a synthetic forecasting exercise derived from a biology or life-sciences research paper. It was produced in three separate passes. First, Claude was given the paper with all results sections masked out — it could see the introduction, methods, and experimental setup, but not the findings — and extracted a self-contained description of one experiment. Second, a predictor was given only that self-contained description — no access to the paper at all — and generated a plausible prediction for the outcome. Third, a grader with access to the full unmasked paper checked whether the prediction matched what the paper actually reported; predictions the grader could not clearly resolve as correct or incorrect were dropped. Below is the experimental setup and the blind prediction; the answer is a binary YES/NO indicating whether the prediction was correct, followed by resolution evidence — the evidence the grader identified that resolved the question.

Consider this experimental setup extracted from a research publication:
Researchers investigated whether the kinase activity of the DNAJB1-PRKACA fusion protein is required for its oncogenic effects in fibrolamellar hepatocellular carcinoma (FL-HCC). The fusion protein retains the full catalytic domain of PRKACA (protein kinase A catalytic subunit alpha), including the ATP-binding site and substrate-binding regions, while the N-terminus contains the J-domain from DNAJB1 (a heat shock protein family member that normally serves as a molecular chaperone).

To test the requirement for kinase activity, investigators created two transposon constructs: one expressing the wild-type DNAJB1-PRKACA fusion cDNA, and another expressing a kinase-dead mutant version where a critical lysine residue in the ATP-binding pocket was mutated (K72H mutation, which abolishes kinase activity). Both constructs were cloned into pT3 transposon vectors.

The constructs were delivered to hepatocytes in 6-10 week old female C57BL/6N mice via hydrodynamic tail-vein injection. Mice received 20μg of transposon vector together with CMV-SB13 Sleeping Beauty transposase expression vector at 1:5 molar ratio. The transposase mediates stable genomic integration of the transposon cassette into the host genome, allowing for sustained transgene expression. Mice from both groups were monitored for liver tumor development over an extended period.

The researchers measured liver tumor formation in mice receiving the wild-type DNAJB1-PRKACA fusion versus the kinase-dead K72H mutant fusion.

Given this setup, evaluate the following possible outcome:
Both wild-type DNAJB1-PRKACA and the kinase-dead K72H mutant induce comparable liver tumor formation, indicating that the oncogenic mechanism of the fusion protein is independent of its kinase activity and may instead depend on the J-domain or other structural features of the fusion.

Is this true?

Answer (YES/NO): NO